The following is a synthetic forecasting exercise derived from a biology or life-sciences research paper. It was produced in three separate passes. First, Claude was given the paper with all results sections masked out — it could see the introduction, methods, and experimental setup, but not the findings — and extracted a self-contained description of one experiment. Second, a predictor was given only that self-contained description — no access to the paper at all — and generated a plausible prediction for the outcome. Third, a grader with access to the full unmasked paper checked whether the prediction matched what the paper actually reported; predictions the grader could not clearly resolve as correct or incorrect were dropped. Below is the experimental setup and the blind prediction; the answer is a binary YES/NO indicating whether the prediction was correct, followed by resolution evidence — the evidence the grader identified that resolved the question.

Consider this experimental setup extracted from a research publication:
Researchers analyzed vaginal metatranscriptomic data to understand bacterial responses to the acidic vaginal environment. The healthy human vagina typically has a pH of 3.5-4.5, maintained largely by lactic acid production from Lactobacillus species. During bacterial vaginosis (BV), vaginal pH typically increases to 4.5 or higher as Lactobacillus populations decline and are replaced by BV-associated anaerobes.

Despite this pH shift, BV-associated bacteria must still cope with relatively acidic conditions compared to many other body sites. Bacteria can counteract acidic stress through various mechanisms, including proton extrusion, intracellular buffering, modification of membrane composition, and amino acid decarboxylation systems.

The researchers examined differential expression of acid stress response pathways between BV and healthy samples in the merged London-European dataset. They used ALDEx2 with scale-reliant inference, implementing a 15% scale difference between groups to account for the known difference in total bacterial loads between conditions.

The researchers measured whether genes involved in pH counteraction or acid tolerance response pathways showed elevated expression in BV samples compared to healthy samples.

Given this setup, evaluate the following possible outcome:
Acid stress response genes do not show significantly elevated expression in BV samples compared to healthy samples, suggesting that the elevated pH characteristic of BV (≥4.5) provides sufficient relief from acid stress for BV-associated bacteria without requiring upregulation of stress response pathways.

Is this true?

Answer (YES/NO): NO